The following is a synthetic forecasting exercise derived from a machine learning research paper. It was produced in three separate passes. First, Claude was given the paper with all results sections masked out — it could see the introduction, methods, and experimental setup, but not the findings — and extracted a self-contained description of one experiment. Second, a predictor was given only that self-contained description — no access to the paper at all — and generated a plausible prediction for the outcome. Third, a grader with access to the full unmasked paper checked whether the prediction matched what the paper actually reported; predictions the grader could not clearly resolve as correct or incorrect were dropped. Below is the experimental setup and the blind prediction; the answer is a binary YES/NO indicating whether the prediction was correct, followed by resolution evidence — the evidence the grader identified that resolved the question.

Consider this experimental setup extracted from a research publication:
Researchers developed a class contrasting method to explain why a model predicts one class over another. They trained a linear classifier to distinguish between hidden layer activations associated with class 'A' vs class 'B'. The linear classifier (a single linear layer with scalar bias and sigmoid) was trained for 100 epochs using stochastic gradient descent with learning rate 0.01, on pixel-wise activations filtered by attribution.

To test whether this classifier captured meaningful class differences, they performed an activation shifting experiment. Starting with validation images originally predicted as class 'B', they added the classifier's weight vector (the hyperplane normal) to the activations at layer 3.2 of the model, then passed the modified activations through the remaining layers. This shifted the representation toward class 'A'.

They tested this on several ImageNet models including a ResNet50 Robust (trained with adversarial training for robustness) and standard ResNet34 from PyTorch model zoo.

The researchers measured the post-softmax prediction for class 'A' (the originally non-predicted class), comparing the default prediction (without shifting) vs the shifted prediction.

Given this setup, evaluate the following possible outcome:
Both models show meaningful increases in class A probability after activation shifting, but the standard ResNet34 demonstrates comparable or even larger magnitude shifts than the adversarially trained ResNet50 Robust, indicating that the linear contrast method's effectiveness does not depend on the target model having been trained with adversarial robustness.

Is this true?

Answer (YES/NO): NO